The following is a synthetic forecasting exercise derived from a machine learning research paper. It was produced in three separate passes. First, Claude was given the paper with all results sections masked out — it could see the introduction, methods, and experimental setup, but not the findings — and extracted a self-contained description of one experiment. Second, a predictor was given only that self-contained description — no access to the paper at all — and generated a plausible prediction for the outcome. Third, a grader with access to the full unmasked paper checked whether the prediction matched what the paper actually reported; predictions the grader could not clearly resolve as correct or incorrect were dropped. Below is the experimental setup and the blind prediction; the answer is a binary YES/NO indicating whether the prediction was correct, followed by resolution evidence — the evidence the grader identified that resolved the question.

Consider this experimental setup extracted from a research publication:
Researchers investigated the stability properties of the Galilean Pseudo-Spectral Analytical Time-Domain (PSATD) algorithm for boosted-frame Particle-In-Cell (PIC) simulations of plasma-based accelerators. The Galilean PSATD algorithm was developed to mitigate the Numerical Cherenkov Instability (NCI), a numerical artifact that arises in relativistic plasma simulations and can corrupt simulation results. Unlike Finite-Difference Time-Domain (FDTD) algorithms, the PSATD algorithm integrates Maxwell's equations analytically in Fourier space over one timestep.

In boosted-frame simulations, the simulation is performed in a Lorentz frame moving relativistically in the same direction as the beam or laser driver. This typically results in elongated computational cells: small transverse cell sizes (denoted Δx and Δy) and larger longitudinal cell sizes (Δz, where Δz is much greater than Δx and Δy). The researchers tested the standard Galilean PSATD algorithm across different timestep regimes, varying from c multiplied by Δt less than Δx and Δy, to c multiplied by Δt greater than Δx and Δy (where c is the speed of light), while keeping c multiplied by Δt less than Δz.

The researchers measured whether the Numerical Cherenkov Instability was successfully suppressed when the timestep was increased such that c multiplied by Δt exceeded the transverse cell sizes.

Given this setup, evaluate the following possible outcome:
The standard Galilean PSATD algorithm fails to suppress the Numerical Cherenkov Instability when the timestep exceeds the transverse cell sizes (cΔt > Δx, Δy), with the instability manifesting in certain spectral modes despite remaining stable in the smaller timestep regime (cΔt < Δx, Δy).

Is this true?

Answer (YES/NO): YES